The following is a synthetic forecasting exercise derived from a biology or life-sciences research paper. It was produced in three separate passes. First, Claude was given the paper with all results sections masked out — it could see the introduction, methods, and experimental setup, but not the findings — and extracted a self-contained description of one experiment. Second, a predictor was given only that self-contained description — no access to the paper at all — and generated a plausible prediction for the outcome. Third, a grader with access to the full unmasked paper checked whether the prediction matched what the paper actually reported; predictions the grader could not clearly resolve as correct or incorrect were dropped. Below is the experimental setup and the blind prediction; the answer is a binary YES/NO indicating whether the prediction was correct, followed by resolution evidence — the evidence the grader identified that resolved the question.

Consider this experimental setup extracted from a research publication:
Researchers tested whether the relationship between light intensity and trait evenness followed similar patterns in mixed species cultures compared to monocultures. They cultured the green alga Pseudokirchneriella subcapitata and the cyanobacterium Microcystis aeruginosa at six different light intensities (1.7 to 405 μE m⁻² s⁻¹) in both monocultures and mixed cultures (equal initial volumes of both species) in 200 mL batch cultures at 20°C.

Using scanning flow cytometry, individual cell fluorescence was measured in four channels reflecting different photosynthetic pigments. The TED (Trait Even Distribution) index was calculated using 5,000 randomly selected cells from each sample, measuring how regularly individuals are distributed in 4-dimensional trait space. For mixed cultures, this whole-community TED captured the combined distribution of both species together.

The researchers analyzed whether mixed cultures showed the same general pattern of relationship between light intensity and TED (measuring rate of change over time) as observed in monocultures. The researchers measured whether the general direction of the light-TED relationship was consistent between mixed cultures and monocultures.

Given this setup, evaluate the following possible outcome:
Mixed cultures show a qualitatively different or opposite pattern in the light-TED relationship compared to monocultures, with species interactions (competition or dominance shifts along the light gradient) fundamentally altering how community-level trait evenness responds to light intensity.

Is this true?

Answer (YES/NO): NO